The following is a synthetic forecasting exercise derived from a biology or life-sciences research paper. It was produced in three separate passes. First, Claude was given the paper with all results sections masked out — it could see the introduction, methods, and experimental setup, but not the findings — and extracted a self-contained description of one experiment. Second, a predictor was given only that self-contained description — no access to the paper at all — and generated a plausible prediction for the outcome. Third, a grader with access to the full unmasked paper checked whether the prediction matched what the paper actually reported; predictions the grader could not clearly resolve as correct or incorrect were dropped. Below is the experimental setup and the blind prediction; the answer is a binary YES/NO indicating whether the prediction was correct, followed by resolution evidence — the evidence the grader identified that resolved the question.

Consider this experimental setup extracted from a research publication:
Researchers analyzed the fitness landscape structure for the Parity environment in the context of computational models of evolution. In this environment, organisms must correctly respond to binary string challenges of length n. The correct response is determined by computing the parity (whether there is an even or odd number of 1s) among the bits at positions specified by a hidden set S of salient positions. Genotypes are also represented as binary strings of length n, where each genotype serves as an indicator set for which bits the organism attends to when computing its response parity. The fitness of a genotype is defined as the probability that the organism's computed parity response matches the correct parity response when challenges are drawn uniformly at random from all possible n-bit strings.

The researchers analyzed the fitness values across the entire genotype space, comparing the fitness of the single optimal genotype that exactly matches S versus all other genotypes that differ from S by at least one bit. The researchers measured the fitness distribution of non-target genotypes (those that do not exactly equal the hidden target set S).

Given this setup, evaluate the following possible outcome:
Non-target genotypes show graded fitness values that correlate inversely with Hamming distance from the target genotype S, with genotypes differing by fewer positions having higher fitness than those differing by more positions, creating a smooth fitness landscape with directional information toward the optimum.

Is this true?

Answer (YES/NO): NO